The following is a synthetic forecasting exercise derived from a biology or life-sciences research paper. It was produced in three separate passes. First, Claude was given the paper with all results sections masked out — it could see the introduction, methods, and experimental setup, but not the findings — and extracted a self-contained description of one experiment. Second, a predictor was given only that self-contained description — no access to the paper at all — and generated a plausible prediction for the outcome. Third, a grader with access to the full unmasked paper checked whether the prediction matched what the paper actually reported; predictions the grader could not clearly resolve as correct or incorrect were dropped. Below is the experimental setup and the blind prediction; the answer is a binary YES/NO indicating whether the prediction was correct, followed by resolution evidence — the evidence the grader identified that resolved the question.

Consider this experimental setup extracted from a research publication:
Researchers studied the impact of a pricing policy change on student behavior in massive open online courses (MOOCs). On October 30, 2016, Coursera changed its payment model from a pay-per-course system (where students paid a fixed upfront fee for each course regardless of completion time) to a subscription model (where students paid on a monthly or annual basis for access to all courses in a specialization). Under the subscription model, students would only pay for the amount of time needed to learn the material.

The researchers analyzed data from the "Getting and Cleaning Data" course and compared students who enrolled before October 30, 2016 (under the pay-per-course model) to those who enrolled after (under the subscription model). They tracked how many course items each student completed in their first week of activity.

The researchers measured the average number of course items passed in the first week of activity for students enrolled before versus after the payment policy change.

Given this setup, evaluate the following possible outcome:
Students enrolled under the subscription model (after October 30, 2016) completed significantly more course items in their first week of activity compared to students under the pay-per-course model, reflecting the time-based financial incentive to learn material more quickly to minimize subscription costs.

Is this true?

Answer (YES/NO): YES